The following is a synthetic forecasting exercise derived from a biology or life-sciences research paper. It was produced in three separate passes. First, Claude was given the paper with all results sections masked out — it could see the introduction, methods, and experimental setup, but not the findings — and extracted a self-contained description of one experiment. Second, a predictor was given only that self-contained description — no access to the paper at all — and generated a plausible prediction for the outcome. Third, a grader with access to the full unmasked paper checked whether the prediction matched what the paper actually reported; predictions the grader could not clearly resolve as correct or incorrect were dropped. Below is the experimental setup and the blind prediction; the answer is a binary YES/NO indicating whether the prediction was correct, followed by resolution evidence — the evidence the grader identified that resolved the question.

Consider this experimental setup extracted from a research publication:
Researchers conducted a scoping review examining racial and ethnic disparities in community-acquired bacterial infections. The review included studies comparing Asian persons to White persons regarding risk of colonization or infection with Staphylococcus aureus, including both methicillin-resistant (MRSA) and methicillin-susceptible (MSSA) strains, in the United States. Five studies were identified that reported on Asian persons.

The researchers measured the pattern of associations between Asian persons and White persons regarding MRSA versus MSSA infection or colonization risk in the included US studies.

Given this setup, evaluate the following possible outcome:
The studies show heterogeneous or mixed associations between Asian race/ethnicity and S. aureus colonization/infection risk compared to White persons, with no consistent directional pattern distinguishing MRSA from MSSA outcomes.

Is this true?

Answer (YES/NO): YES